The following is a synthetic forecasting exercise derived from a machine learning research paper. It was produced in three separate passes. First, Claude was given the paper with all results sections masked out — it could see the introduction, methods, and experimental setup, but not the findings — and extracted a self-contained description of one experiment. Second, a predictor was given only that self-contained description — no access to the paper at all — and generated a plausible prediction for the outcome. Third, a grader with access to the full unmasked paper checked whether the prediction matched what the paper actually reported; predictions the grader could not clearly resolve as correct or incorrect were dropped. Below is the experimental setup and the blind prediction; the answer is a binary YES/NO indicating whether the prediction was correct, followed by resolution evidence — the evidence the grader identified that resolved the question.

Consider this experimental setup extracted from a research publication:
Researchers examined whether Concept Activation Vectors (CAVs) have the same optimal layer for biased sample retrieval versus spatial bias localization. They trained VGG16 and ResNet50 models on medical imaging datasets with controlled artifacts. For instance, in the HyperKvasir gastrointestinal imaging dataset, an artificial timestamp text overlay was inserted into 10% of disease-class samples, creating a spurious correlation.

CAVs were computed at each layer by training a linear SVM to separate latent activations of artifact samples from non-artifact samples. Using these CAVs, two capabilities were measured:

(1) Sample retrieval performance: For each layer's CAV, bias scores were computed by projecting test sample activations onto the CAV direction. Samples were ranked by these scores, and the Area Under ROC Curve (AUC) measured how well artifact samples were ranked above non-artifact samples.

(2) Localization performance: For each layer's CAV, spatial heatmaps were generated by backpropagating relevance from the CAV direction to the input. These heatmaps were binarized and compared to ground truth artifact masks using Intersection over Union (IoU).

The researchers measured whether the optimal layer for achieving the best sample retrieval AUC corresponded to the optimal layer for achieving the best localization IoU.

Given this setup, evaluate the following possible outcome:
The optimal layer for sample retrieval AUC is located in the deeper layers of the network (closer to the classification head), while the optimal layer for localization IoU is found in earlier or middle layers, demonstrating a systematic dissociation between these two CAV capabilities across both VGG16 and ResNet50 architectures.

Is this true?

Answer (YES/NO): NO